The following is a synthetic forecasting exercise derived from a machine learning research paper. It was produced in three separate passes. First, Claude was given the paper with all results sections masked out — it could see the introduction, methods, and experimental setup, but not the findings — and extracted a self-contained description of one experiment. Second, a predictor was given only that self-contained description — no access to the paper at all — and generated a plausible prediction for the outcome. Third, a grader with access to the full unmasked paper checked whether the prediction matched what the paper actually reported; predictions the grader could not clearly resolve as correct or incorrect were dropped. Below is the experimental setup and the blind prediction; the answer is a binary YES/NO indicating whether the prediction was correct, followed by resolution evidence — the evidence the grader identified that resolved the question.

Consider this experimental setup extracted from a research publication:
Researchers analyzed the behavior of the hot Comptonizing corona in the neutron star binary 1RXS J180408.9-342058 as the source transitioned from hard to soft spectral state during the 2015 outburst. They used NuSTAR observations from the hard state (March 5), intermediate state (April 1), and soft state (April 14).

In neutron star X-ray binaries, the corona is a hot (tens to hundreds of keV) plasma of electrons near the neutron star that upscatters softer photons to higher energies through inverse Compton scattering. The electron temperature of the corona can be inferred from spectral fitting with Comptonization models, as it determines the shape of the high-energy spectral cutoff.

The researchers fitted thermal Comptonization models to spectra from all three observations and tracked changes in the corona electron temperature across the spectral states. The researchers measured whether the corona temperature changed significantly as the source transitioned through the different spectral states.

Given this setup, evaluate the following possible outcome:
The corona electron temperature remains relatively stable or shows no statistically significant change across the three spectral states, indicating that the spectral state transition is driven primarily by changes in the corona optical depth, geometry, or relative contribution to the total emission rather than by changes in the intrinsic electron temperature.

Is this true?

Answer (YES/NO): NO